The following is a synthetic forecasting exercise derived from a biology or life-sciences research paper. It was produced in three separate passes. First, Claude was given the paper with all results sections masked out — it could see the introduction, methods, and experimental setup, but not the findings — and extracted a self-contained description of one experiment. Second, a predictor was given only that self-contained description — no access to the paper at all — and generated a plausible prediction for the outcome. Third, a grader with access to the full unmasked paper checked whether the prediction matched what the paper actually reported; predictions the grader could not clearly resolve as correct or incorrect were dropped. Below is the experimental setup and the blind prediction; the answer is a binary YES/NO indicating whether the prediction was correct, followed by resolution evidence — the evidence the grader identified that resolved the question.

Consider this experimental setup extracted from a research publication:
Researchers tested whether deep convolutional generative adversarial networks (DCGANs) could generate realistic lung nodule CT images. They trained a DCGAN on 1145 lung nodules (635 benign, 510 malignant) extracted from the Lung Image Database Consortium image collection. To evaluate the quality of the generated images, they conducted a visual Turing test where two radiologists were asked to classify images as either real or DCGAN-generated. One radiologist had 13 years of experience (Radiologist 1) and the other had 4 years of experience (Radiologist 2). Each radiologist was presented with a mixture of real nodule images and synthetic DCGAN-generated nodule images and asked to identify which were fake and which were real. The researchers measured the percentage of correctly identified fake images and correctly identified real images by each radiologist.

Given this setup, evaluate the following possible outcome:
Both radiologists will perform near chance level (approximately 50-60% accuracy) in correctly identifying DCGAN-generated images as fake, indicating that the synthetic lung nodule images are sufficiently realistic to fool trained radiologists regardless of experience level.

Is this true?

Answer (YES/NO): NO